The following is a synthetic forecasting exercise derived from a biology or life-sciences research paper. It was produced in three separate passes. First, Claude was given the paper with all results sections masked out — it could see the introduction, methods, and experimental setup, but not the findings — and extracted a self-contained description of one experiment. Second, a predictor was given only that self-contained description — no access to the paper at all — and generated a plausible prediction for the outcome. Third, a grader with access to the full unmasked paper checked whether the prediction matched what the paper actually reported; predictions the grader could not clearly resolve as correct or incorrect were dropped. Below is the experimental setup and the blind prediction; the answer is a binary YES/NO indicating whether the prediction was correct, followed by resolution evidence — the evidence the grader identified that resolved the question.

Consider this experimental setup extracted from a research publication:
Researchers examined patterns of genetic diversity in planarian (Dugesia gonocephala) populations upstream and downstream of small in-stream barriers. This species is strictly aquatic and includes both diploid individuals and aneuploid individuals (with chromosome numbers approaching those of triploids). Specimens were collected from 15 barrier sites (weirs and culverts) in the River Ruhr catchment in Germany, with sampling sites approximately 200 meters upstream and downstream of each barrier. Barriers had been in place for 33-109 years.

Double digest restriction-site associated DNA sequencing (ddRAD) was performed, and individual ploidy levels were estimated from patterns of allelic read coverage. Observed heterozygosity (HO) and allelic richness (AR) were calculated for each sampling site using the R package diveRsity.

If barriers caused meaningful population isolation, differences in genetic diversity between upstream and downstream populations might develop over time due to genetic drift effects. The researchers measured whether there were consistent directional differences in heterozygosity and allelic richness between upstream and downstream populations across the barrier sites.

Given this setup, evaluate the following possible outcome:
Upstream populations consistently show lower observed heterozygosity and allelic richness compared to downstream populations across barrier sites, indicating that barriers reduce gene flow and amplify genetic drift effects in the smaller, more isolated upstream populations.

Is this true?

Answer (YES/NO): NO